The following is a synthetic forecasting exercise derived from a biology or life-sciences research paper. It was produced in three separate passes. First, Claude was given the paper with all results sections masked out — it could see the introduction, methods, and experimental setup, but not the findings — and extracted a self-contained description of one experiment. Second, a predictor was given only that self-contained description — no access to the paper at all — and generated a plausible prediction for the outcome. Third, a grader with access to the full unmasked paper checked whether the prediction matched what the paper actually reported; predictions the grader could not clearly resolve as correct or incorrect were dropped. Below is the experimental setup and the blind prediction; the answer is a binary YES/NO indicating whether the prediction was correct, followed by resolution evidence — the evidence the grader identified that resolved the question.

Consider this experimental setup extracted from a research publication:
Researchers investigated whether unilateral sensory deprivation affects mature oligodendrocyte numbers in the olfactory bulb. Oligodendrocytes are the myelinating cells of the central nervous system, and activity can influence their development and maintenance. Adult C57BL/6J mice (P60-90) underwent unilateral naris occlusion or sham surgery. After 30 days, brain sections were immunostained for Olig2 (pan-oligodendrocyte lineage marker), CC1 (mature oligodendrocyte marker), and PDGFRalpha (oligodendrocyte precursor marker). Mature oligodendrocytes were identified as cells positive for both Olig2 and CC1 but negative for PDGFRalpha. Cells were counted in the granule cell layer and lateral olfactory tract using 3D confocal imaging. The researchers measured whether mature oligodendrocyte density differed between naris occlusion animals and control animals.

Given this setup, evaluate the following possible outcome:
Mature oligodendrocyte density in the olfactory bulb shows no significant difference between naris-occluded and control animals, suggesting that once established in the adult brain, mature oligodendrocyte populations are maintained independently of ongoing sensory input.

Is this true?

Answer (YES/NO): YES